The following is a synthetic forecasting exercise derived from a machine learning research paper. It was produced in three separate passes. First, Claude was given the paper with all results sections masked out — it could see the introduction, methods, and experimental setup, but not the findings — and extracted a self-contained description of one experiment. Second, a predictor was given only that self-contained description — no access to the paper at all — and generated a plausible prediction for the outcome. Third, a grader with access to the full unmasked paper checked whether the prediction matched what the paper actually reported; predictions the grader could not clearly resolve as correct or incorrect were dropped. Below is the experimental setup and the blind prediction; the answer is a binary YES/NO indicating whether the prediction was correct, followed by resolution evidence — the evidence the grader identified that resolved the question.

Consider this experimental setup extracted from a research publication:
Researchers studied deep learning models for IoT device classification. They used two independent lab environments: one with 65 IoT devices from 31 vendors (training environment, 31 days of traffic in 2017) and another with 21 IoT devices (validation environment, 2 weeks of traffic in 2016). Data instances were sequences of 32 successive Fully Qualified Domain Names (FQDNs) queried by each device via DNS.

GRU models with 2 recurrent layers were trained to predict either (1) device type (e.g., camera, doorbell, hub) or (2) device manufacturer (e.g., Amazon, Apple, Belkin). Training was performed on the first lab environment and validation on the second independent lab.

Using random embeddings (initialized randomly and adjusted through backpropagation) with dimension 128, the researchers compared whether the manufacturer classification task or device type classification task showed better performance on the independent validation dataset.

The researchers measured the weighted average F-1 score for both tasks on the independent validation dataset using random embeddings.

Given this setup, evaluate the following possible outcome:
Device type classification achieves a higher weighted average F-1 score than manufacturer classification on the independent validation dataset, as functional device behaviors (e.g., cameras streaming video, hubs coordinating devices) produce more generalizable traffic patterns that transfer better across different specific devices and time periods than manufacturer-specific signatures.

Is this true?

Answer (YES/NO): YES